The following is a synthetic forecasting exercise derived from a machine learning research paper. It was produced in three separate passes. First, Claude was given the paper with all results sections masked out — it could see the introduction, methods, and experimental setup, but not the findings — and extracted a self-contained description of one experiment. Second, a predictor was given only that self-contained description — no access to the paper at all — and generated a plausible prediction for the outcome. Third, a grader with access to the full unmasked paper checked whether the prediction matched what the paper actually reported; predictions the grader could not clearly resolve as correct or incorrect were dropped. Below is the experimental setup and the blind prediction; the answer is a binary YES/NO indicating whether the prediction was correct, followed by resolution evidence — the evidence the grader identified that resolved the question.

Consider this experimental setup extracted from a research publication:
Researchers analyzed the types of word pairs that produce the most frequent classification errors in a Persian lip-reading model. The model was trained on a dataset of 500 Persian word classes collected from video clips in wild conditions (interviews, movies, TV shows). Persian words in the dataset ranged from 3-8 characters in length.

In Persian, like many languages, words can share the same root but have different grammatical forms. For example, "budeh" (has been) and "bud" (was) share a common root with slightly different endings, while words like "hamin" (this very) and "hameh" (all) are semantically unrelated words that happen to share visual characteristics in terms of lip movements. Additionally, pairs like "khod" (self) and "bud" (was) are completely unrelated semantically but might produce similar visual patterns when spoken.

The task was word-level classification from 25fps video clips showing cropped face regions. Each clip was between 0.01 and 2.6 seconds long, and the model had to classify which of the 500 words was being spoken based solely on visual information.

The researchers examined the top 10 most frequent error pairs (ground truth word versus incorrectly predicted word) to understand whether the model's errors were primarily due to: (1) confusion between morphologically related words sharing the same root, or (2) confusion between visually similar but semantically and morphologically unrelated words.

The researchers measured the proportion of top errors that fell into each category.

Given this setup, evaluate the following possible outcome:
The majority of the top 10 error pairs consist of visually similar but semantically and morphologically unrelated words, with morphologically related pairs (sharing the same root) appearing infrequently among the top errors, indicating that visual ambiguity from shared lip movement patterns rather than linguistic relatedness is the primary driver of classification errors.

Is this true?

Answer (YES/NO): YES